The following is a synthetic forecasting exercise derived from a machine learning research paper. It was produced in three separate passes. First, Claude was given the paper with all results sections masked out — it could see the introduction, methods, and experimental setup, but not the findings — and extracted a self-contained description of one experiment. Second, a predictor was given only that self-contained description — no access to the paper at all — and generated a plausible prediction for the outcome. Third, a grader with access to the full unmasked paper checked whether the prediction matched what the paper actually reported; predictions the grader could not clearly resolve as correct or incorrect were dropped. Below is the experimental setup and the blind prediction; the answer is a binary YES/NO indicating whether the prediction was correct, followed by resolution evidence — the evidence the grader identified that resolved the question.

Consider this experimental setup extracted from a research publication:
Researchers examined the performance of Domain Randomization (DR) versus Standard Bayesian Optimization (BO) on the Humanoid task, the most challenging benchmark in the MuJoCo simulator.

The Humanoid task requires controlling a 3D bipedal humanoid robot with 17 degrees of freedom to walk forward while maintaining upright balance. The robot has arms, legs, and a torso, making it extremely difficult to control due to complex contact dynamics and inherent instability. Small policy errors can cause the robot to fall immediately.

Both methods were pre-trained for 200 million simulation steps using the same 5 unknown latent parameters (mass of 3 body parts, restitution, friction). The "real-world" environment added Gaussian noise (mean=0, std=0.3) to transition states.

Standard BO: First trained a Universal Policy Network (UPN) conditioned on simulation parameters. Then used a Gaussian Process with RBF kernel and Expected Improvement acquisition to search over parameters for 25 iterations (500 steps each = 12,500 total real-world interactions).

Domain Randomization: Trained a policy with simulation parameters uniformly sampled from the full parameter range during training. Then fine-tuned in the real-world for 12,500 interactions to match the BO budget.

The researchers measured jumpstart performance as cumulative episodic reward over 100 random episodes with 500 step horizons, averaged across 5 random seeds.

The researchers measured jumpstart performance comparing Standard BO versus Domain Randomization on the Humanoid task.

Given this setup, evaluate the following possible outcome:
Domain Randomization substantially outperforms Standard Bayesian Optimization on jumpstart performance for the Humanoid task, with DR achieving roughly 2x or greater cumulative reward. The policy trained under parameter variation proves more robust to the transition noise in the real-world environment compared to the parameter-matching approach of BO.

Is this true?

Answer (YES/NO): NO